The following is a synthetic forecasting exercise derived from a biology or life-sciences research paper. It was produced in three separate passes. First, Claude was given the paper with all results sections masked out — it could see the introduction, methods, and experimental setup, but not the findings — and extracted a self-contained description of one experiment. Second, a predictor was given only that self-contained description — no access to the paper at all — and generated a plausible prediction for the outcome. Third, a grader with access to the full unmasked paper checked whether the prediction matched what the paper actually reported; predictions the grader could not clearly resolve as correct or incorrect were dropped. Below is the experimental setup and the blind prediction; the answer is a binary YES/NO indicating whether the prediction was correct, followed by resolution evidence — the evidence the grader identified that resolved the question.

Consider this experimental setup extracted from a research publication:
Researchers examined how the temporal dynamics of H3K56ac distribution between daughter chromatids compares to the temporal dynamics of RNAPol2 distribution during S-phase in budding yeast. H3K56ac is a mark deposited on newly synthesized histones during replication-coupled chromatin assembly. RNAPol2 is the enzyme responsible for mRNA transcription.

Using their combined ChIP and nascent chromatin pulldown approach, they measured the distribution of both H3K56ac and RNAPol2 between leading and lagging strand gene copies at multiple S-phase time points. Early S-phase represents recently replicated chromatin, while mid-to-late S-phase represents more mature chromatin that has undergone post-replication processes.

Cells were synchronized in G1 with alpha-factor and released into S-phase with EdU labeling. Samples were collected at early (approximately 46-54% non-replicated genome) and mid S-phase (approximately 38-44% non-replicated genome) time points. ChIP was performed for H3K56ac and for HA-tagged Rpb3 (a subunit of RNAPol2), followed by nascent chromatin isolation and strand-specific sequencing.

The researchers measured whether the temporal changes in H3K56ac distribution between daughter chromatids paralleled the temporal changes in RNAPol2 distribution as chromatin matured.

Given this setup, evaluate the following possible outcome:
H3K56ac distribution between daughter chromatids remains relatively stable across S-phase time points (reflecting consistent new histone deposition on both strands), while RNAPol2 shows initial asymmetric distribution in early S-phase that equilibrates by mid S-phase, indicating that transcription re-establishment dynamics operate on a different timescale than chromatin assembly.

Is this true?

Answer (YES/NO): NO